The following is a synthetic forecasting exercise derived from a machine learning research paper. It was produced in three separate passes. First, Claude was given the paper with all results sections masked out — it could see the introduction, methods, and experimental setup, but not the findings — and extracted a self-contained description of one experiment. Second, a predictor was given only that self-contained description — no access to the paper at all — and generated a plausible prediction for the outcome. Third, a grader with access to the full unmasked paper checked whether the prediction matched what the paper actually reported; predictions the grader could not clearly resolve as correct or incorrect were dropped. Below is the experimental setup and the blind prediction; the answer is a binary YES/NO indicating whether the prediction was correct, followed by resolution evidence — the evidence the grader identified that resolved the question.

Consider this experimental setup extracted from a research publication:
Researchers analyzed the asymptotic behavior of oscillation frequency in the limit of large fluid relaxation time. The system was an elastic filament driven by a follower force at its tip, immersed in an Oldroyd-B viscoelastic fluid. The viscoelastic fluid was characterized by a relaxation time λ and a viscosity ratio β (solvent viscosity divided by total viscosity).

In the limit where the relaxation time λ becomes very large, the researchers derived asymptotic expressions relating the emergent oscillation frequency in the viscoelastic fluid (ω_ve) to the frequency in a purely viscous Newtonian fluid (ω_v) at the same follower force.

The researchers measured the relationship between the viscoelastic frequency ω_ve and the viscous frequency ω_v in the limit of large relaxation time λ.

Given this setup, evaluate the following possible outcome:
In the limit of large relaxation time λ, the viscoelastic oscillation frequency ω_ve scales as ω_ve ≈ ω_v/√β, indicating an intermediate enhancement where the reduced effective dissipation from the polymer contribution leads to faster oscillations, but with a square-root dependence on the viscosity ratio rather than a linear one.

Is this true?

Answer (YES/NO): NO